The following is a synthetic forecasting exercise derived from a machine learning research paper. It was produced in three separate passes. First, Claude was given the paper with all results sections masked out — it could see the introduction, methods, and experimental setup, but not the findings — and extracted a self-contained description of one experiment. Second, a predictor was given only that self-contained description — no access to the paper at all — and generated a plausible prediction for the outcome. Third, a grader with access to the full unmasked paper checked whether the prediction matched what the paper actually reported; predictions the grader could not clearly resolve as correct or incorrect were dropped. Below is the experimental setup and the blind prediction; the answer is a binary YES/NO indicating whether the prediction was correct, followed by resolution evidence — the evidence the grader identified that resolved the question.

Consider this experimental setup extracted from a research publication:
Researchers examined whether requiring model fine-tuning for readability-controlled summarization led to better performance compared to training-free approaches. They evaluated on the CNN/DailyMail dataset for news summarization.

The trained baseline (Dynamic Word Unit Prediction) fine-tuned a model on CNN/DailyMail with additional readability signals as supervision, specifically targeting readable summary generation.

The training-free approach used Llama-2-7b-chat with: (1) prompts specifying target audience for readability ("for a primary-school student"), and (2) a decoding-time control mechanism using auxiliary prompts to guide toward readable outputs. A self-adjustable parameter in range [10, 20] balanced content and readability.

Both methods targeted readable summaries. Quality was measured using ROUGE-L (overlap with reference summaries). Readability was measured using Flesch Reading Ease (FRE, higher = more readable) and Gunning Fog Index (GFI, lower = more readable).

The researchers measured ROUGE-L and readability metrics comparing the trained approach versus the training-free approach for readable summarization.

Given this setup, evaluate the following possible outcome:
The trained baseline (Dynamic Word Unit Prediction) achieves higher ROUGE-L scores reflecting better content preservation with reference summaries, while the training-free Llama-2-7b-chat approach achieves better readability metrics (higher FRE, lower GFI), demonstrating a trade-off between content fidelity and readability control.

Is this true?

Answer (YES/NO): YES